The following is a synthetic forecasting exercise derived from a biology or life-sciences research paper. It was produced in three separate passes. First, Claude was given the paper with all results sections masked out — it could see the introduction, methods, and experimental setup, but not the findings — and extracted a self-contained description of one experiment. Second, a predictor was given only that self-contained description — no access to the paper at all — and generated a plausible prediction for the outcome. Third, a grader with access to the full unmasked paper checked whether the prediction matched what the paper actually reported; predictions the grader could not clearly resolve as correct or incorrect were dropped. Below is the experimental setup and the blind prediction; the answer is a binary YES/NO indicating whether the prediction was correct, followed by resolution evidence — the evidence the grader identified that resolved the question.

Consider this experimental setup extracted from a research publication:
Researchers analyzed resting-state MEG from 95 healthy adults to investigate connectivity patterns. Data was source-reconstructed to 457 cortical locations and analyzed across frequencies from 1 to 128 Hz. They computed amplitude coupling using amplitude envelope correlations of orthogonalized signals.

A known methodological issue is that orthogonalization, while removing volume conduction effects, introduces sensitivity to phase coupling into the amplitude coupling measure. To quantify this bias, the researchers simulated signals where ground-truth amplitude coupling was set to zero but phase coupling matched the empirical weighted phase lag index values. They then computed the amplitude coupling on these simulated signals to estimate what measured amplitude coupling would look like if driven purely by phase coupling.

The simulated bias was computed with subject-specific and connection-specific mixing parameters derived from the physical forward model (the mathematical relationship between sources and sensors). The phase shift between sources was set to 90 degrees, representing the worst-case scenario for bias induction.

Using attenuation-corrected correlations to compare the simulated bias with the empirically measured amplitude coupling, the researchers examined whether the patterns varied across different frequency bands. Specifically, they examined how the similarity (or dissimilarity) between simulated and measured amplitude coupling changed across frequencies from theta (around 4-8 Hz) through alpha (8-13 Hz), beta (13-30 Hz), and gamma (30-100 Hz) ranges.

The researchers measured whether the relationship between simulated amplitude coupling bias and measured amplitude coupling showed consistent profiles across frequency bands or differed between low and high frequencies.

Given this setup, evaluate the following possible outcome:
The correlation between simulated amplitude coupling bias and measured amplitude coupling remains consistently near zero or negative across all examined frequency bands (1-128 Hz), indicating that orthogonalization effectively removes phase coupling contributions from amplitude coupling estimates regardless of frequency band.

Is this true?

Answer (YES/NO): NO